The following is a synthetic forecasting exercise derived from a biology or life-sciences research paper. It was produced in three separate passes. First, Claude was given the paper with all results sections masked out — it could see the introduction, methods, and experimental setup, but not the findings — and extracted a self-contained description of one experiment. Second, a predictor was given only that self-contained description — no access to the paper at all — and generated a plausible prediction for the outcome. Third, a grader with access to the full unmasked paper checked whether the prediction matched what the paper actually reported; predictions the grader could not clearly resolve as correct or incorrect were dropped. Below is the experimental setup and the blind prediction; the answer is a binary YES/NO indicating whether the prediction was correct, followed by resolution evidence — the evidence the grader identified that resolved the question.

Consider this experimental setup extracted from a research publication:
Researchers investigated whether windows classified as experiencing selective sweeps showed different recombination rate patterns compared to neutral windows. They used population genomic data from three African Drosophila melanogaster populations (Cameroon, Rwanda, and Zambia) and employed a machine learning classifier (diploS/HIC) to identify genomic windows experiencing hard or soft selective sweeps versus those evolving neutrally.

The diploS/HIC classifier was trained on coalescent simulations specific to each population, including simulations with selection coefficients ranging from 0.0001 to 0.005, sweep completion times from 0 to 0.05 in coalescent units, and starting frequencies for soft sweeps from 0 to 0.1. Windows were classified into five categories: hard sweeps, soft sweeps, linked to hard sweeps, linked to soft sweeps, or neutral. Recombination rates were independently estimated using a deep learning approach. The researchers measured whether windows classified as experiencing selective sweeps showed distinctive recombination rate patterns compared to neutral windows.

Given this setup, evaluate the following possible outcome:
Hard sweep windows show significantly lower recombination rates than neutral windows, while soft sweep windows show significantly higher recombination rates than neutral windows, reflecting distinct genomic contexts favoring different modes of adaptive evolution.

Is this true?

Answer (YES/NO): NO